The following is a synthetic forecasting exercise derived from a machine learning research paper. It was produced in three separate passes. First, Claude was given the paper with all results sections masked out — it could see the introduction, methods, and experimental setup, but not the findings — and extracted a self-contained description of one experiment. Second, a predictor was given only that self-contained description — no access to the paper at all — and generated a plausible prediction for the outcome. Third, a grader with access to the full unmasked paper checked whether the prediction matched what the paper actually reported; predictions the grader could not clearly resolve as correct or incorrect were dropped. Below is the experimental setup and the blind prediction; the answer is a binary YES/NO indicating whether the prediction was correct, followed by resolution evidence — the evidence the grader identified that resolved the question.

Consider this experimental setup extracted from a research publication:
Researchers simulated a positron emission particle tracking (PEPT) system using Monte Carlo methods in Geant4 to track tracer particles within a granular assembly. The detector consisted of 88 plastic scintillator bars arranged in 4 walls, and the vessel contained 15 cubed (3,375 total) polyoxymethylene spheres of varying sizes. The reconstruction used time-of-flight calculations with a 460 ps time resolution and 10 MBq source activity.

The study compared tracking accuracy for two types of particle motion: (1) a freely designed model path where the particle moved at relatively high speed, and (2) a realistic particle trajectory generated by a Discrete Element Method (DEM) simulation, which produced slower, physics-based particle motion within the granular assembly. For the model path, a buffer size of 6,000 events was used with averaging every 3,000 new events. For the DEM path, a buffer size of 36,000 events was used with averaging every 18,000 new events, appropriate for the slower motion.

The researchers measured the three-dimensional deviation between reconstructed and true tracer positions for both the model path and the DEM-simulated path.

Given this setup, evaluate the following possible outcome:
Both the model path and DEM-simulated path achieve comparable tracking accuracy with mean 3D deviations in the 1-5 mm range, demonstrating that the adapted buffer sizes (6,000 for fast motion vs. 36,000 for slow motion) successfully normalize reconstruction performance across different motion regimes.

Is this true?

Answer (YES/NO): NO